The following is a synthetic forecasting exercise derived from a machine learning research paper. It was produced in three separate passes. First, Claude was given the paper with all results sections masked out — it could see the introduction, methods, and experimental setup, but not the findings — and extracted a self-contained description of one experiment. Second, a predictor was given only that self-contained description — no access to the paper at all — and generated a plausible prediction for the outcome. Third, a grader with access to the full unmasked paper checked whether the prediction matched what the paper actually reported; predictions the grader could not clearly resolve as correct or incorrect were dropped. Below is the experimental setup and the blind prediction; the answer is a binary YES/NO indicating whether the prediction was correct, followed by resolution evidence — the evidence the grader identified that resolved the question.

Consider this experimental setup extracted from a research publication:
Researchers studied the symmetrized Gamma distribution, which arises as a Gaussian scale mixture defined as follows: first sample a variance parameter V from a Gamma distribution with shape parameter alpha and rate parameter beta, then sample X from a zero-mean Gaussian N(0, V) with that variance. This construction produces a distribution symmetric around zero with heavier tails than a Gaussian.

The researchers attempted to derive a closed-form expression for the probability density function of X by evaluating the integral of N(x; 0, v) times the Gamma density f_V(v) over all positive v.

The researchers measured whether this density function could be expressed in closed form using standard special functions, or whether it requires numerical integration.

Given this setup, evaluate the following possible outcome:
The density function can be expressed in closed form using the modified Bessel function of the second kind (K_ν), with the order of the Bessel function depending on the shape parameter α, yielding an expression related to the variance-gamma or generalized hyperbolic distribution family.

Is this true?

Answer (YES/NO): YES